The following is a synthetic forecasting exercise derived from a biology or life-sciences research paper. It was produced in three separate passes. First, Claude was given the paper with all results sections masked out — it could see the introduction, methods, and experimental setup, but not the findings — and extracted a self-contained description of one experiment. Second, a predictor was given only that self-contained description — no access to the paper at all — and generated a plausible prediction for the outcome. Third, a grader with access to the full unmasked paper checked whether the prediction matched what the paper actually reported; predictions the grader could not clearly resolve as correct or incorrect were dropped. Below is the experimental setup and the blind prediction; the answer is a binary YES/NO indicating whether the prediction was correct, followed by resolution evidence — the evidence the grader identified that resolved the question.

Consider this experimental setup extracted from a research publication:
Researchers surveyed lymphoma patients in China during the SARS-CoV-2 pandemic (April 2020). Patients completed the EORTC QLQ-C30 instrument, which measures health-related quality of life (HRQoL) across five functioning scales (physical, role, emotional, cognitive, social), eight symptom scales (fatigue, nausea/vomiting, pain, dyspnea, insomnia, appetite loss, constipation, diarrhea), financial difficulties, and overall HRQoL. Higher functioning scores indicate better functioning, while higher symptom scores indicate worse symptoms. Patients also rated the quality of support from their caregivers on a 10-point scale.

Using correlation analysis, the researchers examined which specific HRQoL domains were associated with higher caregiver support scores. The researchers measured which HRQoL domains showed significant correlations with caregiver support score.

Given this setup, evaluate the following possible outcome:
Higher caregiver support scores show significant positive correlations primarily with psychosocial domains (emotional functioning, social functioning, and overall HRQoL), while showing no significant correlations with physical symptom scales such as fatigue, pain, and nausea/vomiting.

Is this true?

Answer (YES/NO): NO